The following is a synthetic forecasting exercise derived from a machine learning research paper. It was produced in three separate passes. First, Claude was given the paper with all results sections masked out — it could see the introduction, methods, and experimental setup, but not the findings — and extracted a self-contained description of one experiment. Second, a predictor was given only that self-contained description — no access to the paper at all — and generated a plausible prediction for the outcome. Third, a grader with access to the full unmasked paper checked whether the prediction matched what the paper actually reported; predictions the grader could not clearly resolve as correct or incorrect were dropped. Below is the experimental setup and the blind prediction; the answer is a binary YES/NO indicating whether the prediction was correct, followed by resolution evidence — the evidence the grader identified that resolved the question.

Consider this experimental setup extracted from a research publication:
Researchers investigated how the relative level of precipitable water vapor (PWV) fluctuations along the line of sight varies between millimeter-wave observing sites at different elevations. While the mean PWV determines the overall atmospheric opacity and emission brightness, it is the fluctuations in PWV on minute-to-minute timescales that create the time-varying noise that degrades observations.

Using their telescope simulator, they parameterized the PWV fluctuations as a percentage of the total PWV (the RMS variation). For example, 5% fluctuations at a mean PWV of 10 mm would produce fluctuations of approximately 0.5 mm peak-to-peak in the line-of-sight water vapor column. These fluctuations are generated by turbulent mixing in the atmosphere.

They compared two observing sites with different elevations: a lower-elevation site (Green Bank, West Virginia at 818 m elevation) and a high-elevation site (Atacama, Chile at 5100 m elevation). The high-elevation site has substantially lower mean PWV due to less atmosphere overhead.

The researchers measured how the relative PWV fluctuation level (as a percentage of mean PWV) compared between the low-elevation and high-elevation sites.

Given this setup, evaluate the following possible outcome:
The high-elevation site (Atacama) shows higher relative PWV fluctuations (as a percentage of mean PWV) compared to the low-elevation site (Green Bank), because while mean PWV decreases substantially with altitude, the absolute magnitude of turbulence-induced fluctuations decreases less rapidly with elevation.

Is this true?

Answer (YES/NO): YES